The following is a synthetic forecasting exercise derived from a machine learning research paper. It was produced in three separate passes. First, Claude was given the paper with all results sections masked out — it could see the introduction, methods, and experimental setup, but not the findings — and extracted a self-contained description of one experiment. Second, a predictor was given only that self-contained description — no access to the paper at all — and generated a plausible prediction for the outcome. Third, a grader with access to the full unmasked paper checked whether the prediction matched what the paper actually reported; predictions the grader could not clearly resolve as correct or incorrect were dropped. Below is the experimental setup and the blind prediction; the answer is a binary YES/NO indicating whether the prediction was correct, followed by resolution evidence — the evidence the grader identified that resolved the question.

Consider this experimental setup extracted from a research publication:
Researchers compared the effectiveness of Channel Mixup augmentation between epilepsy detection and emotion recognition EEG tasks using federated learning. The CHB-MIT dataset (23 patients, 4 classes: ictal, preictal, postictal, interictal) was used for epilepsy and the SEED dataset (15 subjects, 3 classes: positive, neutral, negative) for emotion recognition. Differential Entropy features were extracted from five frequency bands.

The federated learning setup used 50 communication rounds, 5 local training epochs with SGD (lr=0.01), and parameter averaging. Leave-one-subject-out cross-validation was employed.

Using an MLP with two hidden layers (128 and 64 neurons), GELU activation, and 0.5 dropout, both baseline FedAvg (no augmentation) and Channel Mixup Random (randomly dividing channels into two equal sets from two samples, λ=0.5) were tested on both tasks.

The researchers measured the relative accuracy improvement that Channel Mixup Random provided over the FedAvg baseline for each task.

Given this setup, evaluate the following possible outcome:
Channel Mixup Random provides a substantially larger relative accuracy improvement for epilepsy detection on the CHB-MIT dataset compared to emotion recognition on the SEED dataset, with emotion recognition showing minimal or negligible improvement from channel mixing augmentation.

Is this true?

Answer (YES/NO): NO